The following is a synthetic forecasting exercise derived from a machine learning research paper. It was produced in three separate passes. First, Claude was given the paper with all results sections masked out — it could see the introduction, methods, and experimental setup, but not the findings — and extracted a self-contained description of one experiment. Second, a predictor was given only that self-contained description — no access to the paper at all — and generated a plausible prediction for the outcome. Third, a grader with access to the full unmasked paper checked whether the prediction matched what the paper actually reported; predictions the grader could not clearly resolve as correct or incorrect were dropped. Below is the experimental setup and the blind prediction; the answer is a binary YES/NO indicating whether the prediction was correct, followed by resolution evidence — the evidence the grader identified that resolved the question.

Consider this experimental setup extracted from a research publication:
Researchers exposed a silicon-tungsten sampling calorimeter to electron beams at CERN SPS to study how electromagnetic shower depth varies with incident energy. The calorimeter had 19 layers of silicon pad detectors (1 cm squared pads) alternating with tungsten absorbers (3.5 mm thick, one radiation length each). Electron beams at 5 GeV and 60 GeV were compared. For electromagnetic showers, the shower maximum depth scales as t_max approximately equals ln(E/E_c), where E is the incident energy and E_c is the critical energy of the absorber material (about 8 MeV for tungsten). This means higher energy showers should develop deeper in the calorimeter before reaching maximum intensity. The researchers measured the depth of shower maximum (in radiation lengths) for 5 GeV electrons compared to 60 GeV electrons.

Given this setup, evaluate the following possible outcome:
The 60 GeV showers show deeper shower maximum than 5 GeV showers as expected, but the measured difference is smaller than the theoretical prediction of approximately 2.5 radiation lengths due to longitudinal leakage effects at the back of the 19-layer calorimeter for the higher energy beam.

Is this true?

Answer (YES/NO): NO